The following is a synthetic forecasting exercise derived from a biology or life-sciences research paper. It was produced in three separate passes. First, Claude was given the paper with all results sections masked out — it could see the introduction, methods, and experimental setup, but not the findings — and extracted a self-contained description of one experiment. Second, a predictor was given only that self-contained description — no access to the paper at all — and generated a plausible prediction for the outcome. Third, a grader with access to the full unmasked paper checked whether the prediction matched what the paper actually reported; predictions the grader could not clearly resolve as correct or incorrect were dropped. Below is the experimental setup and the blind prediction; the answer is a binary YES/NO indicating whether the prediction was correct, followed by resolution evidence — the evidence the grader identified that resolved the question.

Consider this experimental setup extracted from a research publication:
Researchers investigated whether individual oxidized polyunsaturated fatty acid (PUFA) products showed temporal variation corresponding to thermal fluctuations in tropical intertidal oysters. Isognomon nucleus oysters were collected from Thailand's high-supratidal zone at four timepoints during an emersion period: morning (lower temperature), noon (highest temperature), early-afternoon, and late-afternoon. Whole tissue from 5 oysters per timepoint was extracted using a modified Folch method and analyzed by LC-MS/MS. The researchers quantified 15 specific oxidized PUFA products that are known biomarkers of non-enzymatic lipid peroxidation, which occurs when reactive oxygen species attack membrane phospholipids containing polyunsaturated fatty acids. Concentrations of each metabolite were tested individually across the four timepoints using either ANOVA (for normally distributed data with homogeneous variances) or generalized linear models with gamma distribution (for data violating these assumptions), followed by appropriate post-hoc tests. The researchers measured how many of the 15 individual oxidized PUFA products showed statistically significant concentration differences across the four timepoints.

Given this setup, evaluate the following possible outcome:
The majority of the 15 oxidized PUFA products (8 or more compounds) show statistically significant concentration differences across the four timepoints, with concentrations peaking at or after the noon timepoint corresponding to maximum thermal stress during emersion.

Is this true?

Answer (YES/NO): NO